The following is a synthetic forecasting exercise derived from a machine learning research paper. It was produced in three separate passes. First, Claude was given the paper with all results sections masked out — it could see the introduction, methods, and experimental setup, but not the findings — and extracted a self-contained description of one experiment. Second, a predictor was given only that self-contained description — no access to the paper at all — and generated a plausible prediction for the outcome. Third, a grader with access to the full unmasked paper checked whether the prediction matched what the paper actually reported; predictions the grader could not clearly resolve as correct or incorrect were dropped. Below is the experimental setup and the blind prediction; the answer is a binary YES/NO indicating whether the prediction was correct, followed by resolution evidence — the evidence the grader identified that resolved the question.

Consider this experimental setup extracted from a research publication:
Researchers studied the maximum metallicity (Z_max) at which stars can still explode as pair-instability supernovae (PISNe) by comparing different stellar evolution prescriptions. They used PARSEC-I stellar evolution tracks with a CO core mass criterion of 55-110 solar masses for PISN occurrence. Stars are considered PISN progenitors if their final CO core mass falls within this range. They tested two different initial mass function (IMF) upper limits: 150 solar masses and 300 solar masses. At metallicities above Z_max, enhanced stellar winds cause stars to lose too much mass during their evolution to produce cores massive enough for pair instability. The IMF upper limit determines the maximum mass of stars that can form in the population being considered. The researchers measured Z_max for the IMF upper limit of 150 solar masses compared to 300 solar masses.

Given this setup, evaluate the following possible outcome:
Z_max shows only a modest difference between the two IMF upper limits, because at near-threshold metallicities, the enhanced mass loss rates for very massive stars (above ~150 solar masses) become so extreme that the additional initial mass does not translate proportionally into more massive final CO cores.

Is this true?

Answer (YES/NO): NO